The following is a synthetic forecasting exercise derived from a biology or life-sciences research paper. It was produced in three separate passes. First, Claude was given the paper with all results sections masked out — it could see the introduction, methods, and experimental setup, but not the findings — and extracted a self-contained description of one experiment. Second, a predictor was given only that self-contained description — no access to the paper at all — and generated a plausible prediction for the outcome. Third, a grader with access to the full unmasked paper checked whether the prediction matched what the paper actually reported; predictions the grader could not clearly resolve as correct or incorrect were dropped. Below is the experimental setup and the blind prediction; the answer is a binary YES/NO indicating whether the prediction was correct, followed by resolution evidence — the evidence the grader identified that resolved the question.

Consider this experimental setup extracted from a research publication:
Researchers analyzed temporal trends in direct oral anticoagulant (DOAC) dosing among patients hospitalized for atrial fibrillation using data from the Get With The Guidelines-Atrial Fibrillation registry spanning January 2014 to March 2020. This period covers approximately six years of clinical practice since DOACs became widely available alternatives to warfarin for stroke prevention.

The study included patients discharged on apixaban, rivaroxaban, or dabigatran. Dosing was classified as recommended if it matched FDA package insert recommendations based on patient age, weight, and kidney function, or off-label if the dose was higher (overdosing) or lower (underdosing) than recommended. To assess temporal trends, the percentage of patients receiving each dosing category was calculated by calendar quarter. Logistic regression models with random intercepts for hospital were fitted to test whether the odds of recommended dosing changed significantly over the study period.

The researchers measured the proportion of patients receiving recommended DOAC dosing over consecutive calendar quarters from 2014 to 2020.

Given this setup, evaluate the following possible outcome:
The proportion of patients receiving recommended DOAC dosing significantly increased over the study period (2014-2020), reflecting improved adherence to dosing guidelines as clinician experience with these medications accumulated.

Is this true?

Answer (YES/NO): YES